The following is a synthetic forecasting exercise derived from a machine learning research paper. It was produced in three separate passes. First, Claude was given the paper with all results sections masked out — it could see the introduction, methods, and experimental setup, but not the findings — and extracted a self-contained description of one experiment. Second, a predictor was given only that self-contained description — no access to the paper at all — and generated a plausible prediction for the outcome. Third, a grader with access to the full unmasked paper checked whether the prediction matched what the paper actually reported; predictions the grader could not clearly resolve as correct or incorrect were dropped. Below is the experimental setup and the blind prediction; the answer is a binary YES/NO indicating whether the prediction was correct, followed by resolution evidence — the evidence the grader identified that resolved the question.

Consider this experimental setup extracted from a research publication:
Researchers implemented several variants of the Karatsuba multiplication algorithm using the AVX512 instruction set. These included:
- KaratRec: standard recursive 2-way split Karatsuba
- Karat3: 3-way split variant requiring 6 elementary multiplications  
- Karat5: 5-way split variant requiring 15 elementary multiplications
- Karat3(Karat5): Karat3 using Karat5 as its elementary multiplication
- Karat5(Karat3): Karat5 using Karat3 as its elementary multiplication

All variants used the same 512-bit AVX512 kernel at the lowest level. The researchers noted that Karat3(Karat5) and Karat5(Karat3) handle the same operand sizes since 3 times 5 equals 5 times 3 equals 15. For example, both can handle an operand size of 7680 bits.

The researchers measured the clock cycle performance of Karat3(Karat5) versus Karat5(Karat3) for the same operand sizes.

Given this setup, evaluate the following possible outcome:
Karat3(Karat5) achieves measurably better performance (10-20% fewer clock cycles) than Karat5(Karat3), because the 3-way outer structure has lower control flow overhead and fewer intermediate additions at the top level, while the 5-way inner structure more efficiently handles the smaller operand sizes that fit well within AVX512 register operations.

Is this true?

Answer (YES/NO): NO